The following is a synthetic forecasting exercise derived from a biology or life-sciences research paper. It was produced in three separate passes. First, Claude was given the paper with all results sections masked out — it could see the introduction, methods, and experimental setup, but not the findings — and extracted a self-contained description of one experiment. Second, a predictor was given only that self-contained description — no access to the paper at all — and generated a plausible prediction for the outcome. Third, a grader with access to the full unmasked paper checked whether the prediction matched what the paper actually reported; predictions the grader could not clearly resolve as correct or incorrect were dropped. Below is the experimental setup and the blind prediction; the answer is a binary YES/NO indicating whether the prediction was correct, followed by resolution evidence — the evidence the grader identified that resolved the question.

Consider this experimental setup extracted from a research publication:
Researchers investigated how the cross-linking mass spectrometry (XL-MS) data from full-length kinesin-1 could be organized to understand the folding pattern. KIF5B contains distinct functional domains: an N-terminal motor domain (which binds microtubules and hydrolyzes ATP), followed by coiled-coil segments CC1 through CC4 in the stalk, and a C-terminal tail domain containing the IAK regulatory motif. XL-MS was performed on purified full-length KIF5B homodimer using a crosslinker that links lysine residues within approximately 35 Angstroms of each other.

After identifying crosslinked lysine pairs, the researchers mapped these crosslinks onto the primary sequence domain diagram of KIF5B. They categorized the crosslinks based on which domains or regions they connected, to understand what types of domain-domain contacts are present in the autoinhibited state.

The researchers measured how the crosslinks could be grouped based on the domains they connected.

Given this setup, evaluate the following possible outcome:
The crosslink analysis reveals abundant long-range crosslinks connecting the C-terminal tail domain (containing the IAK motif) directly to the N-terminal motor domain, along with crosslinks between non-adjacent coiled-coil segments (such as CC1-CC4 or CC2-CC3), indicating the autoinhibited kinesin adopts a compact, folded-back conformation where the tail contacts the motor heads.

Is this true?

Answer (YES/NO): NO